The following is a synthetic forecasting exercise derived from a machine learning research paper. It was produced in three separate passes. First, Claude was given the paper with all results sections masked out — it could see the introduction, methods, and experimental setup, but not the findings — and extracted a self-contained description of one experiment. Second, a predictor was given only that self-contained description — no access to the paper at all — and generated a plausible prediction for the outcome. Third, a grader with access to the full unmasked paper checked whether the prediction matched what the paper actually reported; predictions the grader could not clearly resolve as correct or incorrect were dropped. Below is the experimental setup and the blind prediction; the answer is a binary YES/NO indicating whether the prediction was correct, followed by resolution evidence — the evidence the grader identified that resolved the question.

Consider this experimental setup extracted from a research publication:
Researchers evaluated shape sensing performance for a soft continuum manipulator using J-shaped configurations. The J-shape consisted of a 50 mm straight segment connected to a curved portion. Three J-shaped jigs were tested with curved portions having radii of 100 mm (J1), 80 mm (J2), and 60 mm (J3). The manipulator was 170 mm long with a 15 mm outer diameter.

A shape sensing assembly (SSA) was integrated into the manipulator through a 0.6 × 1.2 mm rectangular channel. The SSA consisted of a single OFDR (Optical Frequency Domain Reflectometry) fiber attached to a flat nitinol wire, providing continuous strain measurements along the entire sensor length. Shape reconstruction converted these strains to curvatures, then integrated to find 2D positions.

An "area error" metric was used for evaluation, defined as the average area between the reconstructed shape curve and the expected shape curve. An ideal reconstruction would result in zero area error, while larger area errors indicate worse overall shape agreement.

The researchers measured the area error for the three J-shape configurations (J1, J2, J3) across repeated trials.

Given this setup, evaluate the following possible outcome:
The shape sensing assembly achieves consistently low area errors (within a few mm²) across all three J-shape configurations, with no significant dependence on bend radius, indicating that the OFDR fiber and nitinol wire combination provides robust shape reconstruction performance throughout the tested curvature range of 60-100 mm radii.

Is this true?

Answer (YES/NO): NO